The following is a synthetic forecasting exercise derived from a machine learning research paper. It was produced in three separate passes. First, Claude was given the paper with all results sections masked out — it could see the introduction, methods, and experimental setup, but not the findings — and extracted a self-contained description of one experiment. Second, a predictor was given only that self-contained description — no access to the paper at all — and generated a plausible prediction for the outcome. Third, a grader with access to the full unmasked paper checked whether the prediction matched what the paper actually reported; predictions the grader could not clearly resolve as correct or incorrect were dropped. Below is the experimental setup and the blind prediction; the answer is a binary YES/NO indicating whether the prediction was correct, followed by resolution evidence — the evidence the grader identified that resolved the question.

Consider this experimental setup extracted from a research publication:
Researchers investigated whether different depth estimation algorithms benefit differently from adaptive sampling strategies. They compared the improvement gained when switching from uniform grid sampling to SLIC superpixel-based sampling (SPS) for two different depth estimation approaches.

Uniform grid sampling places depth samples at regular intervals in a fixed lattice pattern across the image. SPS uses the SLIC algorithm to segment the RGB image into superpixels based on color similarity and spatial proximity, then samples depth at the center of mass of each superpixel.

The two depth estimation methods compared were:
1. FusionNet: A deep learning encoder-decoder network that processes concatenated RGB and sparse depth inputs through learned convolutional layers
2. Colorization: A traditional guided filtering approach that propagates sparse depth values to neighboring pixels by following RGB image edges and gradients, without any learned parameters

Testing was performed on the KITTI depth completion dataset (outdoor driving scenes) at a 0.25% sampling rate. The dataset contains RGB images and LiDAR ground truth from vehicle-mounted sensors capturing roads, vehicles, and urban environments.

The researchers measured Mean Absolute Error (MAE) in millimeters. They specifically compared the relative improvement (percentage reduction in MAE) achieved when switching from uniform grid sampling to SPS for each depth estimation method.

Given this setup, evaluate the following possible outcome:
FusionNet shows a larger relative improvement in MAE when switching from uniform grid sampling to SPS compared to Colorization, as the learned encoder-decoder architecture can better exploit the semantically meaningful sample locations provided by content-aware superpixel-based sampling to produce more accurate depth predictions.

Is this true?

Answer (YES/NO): NO